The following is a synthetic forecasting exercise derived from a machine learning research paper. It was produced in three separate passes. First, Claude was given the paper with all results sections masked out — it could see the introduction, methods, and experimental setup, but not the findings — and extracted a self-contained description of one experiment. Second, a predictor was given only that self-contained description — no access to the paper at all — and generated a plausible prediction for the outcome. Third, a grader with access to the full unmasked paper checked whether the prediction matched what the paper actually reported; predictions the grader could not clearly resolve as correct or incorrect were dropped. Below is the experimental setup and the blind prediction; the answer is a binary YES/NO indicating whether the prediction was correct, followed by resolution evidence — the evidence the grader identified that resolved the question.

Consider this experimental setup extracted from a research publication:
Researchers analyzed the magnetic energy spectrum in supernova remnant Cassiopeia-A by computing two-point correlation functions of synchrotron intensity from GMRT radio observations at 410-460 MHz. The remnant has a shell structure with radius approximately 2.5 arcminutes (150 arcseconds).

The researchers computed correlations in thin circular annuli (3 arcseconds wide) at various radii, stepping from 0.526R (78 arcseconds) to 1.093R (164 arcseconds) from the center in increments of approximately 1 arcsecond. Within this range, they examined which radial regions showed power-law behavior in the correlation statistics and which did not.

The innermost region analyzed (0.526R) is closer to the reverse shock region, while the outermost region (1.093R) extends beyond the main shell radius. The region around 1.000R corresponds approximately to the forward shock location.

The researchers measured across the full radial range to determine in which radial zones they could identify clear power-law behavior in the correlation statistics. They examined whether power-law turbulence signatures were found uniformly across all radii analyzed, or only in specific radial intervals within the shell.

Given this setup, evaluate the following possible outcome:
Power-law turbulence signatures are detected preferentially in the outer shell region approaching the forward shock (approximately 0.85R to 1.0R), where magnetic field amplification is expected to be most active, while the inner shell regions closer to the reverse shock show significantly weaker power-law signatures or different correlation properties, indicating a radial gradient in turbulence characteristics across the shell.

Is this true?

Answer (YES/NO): NO